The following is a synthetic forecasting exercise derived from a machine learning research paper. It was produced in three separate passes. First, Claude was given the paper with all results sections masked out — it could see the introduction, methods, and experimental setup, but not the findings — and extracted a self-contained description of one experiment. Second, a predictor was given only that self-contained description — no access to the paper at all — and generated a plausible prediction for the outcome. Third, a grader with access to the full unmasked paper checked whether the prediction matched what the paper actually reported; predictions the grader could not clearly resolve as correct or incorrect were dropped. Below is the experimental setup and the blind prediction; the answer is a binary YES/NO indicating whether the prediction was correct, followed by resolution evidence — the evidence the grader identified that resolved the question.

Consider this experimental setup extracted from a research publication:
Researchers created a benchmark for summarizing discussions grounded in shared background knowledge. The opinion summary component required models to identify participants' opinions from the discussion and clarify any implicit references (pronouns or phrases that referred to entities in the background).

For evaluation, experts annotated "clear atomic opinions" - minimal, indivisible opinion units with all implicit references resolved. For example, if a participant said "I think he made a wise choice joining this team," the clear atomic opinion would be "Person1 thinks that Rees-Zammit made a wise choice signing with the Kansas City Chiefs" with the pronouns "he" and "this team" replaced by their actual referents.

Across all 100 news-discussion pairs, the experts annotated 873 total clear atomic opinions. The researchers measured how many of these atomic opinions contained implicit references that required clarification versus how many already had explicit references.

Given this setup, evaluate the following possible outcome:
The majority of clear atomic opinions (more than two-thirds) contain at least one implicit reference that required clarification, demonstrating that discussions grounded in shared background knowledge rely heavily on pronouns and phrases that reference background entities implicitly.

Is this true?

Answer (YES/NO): YES